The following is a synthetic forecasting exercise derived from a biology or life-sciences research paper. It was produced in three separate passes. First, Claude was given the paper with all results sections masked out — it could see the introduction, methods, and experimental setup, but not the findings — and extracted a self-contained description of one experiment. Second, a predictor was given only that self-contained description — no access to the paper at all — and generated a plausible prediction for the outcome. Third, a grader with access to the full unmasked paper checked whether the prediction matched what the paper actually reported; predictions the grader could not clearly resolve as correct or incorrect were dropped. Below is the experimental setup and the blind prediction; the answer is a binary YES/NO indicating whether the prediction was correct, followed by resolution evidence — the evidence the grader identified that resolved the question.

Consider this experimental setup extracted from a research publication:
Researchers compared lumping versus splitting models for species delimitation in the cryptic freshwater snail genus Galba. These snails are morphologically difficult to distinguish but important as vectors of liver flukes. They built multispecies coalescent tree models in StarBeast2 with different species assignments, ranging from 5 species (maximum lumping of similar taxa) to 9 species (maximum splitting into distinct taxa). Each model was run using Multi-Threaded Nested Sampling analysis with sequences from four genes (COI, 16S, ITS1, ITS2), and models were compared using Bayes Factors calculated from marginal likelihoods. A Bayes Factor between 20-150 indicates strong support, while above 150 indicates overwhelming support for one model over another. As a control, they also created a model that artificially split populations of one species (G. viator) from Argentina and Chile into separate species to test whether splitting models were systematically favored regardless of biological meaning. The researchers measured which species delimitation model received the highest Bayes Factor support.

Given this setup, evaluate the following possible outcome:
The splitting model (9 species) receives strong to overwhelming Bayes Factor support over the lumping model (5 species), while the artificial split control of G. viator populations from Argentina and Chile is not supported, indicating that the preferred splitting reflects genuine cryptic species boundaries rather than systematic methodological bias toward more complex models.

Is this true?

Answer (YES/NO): YES